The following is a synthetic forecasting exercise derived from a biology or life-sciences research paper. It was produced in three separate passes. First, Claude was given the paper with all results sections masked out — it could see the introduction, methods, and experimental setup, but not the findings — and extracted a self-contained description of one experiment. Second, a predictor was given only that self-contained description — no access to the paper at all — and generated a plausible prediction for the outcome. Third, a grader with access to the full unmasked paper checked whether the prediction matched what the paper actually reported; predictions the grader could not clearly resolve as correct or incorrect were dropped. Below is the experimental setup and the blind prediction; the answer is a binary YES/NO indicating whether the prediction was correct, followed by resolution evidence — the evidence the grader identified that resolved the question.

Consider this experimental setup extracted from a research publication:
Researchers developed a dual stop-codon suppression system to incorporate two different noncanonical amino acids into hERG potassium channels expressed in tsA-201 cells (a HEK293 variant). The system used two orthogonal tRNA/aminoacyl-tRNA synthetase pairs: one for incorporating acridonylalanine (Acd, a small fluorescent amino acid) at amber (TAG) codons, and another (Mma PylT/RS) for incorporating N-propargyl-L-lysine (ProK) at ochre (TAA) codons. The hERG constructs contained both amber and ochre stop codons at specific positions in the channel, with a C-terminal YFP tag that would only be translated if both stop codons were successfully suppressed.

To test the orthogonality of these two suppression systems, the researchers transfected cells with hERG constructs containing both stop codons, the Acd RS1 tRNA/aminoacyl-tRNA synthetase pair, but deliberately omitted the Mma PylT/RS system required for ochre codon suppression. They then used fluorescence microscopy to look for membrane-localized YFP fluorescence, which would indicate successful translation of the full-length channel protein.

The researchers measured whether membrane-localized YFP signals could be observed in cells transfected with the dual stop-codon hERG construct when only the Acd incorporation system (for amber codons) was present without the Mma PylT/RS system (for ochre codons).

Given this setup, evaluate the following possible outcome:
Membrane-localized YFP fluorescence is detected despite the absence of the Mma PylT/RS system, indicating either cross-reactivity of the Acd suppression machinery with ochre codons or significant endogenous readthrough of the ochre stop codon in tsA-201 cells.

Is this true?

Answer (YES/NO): NO